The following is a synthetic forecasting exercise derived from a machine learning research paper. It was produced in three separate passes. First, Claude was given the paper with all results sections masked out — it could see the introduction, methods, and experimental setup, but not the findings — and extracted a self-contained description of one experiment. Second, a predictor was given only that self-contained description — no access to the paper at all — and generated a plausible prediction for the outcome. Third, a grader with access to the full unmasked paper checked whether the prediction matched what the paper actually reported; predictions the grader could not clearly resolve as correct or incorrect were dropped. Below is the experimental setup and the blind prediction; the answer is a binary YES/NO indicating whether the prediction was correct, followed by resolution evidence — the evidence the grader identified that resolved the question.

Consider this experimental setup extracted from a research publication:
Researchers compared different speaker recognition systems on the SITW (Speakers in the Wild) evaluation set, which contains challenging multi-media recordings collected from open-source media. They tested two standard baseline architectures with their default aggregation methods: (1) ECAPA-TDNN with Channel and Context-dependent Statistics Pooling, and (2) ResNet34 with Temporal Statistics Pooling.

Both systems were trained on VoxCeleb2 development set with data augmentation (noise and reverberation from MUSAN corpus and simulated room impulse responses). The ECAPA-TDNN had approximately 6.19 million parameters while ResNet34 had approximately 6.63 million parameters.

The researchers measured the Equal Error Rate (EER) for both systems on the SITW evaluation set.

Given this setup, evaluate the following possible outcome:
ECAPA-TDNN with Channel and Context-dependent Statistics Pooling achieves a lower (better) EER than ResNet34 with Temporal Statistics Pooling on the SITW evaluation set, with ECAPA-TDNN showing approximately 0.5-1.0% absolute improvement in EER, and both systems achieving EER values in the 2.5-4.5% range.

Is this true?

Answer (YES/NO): NO